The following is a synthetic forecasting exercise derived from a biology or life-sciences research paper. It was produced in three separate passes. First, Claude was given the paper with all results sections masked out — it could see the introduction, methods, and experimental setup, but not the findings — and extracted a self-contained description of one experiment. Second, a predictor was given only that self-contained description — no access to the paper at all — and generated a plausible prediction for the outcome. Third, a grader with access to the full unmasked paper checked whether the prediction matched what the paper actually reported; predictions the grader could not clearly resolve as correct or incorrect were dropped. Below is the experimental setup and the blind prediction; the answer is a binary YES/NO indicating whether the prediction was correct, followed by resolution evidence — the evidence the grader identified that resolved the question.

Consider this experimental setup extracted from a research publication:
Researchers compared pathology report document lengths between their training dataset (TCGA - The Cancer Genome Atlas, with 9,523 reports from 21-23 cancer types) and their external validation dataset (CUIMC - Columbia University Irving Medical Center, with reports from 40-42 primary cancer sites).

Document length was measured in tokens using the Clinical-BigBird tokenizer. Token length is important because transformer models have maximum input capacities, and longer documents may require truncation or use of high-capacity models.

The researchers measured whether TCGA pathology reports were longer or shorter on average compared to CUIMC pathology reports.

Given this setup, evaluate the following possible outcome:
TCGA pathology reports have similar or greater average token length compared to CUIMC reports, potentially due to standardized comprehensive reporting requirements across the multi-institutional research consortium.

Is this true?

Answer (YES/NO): NO